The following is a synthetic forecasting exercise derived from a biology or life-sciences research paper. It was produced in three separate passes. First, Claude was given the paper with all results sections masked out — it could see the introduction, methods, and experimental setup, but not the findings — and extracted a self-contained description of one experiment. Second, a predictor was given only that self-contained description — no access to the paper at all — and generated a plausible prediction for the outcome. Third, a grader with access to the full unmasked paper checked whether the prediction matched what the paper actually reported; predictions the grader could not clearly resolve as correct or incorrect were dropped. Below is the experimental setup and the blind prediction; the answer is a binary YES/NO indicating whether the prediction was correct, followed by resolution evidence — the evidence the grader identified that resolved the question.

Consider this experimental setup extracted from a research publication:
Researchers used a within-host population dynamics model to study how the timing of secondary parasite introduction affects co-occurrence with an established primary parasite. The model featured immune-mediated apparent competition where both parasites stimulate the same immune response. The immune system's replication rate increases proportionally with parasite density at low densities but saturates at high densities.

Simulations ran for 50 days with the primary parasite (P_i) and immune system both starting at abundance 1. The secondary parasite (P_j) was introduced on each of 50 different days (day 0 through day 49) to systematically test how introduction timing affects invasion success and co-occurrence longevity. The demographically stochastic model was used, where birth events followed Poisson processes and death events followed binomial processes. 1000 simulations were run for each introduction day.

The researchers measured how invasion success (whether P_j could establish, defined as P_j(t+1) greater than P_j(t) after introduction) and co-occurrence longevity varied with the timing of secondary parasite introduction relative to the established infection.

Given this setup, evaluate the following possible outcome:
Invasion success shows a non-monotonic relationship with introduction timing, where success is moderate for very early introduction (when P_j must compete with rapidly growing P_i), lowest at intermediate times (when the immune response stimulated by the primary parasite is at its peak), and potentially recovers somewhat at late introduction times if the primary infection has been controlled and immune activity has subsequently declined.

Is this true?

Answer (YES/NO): NO